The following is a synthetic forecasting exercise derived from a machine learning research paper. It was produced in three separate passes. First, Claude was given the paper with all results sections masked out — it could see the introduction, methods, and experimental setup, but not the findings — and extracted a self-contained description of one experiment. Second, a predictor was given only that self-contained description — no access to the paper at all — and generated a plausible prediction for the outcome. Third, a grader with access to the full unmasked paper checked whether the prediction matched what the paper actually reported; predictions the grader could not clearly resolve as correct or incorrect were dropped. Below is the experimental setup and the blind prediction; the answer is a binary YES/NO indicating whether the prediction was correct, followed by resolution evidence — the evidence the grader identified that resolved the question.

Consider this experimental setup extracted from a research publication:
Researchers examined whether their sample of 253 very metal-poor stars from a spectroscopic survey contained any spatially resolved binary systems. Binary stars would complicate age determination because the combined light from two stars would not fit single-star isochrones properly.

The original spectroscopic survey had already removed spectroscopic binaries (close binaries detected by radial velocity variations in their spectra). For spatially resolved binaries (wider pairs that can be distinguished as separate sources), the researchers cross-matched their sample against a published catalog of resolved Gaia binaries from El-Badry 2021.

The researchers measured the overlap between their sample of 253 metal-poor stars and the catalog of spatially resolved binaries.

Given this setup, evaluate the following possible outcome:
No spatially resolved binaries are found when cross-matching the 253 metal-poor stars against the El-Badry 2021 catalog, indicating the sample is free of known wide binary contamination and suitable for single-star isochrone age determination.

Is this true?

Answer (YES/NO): YES